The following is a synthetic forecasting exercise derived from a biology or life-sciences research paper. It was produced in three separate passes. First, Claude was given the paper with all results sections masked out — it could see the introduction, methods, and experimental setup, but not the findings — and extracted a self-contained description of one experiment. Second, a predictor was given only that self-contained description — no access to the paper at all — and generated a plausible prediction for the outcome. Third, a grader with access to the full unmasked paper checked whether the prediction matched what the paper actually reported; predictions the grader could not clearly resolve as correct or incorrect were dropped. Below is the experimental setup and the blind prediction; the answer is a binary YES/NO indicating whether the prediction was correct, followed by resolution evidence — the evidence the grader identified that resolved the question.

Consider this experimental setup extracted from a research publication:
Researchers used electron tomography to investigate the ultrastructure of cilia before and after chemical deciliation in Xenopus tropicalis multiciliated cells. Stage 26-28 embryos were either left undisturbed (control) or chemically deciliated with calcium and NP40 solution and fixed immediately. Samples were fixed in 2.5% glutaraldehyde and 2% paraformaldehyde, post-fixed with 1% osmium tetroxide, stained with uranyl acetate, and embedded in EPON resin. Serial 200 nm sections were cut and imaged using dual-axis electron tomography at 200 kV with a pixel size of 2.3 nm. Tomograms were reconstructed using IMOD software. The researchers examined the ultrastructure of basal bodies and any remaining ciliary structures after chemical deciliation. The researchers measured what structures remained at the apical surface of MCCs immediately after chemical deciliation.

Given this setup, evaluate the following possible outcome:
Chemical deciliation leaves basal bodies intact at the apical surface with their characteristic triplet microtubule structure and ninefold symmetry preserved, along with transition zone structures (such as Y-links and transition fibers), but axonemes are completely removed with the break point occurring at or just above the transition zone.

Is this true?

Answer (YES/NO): NO